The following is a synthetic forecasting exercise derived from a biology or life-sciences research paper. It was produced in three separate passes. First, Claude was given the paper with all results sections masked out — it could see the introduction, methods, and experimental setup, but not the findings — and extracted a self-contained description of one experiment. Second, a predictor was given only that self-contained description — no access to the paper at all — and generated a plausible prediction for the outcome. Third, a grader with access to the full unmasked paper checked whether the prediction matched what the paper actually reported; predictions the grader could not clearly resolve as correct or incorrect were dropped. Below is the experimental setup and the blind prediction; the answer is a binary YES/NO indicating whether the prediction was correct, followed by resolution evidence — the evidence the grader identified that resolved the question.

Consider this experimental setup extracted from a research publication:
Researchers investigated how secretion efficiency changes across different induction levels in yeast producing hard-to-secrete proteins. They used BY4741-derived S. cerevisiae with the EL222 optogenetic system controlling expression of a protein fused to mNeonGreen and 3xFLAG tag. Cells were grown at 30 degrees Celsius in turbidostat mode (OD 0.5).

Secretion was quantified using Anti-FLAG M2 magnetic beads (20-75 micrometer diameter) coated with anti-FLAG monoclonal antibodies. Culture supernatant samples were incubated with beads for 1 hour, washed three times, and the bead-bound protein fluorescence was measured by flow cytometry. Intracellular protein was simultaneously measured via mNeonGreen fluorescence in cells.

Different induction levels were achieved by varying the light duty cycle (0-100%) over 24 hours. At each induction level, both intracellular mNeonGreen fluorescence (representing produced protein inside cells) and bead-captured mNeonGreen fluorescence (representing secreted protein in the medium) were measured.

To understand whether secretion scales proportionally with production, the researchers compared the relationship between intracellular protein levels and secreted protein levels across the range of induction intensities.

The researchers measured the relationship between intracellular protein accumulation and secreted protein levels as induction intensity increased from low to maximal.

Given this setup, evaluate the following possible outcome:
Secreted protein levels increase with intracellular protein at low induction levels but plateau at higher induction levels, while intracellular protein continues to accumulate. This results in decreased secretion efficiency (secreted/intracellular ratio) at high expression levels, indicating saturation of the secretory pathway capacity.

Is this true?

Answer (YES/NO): YES